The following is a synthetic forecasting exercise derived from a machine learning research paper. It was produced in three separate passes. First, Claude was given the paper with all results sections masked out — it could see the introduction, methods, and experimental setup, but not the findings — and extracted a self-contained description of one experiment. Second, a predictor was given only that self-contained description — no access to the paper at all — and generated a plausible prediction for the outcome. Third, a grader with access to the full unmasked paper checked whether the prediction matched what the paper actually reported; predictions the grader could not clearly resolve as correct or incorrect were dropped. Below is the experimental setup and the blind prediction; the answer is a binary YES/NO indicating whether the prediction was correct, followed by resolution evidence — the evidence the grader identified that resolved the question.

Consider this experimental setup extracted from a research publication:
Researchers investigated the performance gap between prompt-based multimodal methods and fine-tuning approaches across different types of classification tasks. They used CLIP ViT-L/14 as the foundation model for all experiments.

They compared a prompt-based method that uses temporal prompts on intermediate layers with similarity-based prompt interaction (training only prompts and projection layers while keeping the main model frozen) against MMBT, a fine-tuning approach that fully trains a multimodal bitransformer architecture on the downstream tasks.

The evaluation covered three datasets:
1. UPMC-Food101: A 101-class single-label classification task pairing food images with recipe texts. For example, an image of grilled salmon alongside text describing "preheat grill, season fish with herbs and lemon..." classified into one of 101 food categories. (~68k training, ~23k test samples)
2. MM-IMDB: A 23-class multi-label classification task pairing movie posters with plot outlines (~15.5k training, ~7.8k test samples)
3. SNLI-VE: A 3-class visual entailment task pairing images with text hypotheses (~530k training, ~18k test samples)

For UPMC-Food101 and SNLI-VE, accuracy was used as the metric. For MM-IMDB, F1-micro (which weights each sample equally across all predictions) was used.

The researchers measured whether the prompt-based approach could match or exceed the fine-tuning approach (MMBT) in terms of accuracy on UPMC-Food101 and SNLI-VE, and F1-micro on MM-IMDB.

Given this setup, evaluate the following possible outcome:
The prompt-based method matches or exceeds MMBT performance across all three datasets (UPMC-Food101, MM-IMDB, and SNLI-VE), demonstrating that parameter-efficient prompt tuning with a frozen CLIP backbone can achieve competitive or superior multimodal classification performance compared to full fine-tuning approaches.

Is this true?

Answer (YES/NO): NO